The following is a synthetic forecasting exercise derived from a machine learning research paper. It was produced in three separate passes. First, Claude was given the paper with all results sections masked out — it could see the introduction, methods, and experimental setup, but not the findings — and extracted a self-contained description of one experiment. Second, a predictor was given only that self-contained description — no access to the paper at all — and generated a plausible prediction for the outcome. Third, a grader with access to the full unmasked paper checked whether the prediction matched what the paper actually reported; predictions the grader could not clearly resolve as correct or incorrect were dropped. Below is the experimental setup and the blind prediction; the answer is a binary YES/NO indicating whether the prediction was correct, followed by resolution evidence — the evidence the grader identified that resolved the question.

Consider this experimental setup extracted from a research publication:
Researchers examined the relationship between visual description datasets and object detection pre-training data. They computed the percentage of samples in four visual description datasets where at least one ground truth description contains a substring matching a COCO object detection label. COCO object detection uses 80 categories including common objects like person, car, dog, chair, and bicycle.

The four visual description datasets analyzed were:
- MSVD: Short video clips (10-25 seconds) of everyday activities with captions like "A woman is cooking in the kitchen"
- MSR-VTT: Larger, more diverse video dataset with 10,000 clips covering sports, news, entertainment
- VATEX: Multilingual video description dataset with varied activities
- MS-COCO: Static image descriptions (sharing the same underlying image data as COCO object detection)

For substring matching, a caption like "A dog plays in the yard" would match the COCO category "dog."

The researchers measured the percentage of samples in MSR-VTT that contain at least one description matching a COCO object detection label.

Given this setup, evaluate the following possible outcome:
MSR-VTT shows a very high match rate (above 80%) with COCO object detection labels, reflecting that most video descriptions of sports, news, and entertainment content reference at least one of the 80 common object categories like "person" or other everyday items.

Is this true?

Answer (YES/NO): NO